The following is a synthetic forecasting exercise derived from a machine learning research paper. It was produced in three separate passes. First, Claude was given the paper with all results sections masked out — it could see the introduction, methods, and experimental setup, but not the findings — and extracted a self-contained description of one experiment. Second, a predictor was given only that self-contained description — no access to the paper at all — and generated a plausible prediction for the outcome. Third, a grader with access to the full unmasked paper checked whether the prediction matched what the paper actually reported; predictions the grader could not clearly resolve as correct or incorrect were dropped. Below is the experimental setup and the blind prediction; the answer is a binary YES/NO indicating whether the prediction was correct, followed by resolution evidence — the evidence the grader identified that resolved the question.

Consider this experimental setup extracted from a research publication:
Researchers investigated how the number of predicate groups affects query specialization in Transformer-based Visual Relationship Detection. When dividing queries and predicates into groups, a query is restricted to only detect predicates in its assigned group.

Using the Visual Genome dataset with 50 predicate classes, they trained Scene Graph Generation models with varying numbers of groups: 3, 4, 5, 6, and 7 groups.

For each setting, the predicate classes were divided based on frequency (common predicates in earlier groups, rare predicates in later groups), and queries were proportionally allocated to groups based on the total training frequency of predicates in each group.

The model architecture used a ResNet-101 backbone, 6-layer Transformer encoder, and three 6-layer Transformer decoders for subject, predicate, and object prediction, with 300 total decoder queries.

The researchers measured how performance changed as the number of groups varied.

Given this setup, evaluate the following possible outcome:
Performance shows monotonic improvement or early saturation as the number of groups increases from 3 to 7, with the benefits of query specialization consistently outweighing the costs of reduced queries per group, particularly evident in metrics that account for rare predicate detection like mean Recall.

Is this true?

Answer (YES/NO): NO